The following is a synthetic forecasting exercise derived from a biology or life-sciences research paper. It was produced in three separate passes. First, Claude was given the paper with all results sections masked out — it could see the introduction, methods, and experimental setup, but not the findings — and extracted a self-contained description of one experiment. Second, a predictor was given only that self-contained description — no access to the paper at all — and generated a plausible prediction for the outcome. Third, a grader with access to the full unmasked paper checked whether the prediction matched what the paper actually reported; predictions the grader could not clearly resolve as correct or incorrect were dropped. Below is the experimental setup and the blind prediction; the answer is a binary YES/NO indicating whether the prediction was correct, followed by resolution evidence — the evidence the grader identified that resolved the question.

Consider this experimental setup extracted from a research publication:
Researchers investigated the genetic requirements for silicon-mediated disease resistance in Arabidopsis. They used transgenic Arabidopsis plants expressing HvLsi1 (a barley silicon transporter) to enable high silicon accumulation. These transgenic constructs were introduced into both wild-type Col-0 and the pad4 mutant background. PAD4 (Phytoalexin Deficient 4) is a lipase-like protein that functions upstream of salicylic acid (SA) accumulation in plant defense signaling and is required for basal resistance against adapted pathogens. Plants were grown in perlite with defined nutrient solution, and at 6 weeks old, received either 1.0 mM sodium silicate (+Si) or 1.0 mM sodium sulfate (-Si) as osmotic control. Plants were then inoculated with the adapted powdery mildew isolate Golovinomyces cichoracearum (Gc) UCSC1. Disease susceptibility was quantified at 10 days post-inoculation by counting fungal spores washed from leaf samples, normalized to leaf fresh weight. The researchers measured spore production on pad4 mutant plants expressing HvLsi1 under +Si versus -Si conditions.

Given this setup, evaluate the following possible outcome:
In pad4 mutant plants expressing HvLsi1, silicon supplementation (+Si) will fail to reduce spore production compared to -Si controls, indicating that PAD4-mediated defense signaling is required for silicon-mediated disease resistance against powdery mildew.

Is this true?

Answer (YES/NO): YES